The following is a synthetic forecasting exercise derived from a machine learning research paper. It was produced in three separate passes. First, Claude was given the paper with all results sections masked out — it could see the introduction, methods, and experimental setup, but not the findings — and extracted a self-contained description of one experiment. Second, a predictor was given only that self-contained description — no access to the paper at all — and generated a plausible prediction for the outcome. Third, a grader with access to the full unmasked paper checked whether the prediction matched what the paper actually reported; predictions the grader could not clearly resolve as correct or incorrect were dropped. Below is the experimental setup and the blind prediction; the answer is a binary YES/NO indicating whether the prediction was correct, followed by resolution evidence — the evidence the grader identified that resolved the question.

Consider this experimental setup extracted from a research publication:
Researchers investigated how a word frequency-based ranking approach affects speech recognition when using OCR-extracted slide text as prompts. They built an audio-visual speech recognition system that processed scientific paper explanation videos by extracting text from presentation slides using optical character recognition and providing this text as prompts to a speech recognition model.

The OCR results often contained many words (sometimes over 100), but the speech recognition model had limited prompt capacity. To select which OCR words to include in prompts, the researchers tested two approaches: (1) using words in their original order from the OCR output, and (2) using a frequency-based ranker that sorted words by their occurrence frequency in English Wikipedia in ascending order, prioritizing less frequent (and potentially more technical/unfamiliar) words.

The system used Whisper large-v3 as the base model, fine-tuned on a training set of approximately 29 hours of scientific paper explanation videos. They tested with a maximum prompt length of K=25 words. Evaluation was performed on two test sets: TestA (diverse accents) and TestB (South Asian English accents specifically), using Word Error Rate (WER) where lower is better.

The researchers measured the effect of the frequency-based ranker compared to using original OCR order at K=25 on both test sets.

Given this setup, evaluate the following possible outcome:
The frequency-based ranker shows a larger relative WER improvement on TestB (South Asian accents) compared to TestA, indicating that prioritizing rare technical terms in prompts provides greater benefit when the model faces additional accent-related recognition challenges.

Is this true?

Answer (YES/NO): NO